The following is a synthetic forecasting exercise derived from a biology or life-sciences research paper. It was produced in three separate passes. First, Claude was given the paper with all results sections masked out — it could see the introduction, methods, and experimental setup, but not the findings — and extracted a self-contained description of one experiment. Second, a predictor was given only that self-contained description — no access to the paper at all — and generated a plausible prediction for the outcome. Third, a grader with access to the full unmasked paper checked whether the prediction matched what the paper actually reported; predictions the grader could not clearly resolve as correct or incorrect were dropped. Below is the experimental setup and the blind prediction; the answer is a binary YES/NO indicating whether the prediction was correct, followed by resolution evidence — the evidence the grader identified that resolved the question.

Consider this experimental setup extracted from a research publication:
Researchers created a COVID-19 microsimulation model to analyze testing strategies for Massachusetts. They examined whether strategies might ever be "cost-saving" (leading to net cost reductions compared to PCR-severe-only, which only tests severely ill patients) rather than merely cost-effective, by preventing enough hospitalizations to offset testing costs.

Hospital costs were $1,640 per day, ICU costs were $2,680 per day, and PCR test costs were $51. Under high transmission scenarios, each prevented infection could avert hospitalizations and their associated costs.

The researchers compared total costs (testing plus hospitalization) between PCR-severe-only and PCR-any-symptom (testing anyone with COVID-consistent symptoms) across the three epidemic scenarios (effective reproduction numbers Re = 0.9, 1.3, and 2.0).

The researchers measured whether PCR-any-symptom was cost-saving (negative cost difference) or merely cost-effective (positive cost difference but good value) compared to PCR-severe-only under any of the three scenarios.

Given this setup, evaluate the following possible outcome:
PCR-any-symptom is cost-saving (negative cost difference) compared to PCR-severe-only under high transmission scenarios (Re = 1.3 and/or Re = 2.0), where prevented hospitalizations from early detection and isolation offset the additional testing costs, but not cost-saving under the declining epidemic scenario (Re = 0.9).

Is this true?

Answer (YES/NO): NO